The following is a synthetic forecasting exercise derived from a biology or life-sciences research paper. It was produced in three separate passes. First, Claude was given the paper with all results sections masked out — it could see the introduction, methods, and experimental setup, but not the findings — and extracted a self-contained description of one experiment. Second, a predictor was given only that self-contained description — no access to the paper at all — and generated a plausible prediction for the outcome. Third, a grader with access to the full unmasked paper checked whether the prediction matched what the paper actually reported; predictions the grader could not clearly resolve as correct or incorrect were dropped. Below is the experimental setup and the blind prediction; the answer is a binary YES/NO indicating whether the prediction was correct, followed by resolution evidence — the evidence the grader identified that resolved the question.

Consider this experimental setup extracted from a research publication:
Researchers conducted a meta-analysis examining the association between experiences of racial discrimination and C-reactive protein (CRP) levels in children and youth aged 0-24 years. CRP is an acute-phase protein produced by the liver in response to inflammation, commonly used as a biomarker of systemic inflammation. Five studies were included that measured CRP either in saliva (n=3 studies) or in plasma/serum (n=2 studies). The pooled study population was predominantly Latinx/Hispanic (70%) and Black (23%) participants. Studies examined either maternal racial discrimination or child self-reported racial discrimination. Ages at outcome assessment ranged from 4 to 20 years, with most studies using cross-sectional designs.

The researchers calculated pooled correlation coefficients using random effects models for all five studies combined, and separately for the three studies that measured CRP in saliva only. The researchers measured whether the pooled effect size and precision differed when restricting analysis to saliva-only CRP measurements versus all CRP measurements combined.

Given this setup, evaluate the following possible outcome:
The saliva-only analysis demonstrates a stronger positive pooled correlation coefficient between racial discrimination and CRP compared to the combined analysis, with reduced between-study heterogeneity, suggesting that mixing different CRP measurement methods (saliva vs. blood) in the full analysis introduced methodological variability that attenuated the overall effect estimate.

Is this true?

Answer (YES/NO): NO